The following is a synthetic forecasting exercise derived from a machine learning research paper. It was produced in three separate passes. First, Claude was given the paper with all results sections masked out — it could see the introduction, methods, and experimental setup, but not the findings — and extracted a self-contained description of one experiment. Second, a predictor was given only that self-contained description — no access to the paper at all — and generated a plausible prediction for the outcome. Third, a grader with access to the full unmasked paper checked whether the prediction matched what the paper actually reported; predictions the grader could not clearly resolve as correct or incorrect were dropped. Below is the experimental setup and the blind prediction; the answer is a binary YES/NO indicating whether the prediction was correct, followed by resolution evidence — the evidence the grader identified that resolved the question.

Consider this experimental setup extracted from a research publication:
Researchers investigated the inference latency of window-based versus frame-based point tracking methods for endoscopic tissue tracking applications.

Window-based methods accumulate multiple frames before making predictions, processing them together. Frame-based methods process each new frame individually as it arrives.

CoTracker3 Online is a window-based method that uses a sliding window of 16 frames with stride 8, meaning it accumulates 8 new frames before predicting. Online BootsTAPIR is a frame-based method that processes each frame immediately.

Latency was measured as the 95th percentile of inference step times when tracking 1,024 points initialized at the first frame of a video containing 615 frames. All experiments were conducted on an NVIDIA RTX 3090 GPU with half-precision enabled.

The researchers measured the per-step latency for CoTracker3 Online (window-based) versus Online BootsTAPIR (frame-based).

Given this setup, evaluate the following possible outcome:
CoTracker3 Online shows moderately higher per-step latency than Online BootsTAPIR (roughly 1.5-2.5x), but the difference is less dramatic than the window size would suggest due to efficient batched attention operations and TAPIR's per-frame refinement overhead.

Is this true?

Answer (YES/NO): NO